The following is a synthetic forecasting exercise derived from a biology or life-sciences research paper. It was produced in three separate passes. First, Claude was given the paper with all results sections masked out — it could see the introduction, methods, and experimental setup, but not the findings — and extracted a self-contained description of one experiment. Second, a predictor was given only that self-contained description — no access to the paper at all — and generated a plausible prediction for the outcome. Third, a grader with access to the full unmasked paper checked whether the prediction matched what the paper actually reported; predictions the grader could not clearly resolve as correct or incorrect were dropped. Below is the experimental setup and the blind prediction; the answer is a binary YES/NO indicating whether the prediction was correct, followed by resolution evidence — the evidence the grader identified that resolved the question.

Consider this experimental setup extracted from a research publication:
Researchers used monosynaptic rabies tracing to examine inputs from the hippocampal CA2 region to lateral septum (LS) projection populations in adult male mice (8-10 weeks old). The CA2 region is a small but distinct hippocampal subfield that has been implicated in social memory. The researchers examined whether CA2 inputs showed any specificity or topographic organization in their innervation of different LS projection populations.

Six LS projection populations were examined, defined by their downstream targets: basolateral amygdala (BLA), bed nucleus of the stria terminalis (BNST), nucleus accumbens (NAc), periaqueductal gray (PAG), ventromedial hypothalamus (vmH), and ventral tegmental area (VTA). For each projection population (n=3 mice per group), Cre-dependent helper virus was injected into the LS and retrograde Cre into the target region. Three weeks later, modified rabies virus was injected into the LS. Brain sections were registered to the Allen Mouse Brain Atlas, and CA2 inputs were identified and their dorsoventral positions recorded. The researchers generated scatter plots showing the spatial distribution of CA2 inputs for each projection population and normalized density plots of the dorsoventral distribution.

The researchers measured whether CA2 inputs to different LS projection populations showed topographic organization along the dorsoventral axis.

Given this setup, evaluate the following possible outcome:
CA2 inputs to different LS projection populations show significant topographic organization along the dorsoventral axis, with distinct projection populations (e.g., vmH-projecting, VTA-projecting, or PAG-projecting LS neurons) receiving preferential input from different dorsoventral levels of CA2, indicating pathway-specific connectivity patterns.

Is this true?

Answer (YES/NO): NO